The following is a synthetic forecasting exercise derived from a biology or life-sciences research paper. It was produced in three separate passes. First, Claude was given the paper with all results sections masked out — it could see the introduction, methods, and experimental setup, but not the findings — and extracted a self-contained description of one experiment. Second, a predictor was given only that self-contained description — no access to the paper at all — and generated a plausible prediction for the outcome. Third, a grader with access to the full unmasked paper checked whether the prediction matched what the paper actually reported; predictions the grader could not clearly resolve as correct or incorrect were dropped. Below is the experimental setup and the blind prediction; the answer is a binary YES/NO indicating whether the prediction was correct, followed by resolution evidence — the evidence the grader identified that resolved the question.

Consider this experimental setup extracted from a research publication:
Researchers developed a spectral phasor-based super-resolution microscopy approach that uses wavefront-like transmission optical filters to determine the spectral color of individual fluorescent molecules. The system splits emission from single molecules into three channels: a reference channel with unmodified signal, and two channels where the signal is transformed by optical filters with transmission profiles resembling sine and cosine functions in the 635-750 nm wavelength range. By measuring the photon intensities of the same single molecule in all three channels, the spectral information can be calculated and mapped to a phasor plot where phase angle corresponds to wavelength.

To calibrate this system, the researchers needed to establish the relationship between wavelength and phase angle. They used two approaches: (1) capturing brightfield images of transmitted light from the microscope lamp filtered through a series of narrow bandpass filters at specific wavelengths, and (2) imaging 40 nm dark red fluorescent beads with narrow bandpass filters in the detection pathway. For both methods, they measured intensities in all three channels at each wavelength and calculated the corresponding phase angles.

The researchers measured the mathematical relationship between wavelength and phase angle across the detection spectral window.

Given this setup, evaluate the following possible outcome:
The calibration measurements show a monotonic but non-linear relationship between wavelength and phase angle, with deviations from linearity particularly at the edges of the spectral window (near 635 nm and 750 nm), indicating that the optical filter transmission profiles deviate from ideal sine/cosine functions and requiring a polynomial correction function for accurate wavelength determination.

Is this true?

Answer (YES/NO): YES